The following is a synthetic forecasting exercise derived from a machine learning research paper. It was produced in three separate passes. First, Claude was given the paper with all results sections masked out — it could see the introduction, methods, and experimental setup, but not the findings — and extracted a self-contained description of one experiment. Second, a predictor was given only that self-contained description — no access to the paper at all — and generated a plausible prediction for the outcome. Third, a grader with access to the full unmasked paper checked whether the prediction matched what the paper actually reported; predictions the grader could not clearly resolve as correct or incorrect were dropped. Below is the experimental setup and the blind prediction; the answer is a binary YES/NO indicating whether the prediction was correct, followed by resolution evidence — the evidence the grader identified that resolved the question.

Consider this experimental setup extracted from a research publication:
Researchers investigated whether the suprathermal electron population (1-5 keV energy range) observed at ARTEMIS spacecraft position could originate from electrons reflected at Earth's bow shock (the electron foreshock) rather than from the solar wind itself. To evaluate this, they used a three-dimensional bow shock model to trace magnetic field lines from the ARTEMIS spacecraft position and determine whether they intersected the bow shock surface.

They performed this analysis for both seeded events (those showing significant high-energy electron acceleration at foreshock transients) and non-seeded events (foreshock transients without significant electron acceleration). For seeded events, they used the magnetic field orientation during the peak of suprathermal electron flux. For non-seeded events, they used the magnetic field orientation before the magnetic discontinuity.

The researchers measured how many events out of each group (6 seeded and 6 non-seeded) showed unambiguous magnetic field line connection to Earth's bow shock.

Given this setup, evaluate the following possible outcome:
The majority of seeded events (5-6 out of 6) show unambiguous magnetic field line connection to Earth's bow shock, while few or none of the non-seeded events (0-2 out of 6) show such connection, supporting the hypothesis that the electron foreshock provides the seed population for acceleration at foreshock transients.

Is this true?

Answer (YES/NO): NO